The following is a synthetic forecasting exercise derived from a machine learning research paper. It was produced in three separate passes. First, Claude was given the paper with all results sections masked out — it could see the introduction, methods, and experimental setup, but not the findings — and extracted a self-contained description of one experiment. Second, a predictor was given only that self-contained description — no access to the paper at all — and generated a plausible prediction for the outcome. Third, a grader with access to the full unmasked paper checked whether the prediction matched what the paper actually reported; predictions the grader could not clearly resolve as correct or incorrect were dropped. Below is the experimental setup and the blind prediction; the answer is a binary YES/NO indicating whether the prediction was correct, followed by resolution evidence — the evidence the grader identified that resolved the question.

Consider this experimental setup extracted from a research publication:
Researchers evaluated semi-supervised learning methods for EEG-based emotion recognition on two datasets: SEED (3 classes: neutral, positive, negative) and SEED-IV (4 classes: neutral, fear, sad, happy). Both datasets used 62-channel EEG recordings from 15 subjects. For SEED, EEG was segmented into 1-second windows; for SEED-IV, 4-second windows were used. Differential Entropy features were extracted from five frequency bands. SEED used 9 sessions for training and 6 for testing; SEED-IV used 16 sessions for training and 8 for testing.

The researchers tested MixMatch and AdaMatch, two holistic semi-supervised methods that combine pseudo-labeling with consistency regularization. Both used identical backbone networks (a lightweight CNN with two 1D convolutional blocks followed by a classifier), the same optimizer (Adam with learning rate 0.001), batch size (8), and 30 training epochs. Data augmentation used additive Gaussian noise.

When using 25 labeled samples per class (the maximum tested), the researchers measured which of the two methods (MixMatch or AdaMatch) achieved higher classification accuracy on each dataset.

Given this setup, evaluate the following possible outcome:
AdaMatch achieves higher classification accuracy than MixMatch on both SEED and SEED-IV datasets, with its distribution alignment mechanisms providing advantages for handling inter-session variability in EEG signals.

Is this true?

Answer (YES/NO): NO